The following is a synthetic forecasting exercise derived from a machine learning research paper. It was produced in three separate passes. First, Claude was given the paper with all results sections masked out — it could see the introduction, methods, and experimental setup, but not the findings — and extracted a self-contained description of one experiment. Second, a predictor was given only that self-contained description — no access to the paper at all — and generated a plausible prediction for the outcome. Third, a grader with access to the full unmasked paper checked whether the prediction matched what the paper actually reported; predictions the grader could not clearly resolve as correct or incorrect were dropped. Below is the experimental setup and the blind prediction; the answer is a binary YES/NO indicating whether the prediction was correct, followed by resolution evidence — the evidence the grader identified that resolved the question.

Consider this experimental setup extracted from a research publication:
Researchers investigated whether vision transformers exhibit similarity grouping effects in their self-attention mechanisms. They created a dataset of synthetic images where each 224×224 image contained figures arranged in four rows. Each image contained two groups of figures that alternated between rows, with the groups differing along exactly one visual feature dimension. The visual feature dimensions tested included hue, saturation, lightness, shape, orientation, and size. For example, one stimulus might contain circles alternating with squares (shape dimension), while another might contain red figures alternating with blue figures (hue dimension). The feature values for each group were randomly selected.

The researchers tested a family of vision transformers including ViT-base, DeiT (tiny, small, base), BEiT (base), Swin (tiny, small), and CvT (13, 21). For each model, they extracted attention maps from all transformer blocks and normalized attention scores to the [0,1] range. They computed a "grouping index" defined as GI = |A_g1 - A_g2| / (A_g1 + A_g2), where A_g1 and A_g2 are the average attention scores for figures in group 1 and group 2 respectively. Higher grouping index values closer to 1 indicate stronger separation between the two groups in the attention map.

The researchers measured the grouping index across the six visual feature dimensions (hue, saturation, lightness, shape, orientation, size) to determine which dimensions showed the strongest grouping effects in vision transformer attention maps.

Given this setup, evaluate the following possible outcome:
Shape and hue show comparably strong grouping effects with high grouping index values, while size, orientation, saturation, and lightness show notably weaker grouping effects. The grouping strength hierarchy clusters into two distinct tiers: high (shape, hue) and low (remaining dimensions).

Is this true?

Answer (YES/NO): NO